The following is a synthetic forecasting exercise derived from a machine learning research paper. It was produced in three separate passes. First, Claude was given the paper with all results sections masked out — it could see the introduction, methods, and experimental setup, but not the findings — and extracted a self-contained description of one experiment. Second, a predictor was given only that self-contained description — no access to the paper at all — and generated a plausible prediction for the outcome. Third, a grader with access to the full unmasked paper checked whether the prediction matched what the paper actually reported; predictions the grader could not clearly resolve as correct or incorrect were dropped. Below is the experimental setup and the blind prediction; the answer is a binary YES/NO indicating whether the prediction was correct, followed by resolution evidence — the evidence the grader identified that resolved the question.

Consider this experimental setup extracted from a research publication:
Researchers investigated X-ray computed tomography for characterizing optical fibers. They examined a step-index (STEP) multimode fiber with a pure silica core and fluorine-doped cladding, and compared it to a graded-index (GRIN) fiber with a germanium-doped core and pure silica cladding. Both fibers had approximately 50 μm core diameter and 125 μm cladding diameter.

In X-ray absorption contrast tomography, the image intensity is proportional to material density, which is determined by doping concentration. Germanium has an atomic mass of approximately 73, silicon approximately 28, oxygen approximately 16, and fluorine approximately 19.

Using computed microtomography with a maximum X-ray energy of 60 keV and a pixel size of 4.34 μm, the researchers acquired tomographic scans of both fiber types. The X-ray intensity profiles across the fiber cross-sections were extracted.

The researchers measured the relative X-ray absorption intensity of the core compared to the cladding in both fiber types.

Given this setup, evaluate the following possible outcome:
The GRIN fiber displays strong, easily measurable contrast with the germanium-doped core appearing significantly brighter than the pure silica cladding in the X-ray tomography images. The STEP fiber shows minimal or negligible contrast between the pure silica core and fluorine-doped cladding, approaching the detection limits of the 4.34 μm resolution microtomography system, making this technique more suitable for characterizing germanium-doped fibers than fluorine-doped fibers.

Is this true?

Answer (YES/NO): NO